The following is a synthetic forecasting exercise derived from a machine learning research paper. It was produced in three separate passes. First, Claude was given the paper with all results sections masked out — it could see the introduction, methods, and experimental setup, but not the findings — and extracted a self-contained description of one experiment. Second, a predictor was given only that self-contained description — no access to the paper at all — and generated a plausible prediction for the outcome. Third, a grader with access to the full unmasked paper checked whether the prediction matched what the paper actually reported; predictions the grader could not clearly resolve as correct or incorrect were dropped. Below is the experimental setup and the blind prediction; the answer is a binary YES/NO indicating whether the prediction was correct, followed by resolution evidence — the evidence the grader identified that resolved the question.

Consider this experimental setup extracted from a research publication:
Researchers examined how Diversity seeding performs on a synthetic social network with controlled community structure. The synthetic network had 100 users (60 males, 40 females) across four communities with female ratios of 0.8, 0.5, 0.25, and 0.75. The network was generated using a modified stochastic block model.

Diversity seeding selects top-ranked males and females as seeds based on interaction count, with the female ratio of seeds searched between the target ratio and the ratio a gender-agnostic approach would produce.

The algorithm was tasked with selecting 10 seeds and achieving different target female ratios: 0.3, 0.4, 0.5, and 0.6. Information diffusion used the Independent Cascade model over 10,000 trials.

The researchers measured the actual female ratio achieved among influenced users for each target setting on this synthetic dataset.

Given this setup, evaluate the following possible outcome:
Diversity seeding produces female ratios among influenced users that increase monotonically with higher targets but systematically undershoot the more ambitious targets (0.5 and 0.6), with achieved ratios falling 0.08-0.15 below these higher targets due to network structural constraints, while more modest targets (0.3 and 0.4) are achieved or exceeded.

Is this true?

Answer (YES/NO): NO